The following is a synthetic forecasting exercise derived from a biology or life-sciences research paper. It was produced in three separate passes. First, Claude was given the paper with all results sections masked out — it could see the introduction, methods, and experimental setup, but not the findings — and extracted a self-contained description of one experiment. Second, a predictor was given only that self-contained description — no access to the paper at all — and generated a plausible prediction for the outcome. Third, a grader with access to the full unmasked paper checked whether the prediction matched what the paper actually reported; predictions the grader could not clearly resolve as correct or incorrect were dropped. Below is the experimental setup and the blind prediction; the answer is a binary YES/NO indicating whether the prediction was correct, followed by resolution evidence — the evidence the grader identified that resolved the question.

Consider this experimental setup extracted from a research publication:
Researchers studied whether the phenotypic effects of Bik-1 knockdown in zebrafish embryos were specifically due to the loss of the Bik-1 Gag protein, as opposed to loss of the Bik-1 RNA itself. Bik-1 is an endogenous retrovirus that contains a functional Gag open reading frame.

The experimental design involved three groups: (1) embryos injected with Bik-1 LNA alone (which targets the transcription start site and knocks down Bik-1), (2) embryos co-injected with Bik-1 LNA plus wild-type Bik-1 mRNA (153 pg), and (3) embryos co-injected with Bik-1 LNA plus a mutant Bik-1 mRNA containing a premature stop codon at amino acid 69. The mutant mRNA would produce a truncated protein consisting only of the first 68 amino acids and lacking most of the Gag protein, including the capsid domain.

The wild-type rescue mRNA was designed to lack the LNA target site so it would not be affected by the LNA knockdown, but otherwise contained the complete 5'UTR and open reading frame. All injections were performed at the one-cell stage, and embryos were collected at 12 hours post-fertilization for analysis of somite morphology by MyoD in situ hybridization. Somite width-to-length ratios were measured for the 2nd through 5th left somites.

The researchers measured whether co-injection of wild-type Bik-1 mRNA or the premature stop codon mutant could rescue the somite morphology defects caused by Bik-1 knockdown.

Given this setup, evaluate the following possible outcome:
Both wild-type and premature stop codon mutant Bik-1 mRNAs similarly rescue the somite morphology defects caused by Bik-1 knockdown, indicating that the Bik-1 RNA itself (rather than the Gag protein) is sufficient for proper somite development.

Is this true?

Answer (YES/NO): NO